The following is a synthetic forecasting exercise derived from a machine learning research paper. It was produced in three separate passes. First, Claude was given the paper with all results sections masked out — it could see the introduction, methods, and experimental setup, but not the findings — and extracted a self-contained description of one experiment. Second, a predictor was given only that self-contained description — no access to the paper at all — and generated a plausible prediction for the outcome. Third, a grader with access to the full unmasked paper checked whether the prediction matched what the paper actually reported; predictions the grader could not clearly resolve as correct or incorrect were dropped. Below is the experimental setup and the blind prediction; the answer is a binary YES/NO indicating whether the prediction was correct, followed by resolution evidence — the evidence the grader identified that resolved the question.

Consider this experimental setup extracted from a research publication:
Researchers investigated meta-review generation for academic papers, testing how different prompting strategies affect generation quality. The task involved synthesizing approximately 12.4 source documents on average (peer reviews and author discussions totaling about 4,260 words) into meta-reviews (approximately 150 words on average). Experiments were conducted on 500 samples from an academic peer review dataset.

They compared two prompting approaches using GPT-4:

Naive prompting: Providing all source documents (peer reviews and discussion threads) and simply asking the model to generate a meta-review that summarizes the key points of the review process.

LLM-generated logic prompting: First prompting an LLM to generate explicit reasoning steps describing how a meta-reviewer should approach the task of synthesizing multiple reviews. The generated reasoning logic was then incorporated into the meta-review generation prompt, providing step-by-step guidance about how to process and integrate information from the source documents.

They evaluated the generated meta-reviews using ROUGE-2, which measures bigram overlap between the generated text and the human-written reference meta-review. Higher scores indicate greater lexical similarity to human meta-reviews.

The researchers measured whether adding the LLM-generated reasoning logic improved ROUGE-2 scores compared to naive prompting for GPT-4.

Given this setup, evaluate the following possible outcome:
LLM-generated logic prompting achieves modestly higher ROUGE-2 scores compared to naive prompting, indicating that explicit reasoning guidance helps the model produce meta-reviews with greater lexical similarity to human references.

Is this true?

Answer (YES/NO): NO